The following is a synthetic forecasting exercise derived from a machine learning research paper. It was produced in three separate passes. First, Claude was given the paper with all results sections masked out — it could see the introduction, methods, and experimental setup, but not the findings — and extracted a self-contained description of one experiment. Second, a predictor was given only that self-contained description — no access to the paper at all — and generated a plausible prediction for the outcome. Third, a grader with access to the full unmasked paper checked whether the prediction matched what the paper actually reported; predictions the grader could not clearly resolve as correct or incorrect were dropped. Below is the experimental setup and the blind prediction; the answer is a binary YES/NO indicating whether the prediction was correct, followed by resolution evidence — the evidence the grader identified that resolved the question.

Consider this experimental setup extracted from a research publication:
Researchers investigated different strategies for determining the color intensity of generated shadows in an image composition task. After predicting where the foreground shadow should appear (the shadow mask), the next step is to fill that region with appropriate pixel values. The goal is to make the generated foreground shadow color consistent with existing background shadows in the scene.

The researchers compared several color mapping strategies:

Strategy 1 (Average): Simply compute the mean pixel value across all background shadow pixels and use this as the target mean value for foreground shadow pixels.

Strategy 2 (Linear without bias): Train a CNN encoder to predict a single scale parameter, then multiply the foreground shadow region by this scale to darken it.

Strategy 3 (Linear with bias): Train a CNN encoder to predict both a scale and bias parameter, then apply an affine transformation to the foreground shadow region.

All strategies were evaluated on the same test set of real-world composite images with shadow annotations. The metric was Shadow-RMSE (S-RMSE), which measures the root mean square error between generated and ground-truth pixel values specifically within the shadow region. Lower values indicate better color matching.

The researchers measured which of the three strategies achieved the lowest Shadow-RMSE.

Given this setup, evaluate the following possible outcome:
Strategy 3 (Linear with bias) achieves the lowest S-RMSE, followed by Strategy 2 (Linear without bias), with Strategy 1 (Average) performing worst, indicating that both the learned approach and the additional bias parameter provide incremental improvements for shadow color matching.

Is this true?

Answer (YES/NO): NO